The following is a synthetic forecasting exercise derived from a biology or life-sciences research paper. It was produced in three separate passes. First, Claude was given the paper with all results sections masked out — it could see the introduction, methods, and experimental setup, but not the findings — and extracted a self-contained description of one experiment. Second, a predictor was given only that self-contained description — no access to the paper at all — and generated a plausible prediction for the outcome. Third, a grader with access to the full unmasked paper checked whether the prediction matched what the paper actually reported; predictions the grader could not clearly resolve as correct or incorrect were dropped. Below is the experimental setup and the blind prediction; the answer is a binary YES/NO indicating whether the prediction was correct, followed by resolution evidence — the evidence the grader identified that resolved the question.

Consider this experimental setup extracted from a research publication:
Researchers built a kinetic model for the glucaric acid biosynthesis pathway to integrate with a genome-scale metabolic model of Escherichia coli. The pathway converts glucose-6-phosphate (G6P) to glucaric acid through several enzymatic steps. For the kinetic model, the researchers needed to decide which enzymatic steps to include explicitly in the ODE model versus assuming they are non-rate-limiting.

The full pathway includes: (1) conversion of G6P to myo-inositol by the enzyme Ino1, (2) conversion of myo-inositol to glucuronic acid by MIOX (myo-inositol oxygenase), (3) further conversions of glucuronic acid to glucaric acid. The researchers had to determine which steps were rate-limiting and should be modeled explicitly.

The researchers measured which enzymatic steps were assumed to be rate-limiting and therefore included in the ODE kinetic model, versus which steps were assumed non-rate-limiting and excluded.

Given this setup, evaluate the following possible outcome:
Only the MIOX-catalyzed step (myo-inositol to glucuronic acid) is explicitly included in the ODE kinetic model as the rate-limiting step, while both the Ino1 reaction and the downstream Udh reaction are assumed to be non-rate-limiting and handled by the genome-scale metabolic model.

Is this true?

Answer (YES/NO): NO